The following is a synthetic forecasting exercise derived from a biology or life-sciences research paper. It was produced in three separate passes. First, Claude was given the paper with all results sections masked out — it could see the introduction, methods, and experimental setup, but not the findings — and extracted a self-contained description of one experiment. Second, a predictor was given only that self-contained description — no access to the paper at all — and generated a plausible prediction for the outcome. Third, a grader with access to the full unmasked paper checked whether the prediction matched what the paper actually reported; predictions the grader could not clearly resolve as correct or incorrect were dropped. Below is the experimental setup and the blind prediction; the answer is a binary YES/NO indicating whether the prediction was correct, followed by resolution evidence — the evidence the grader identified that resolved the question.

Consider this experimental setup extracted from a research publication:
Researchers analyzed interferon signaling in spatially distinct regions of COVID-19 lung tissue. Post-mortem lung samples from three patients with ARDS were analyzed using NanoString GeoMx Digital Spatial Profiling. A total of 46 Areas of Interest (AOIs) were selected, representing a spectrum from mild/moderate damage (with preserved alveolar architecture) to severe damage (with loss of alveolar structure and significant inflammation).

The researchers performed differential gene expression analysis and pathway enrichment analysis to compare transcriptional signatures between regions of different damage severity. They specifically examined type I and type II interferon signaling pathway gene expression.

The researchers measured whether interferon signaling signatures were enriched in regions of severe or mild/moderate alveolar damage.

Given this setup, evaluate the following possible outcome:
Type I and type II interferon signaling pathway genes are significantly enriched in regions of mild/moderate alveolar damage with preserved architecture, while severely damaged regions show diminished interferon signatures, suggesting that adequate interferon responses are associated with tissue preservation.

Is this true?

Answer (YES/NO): NO